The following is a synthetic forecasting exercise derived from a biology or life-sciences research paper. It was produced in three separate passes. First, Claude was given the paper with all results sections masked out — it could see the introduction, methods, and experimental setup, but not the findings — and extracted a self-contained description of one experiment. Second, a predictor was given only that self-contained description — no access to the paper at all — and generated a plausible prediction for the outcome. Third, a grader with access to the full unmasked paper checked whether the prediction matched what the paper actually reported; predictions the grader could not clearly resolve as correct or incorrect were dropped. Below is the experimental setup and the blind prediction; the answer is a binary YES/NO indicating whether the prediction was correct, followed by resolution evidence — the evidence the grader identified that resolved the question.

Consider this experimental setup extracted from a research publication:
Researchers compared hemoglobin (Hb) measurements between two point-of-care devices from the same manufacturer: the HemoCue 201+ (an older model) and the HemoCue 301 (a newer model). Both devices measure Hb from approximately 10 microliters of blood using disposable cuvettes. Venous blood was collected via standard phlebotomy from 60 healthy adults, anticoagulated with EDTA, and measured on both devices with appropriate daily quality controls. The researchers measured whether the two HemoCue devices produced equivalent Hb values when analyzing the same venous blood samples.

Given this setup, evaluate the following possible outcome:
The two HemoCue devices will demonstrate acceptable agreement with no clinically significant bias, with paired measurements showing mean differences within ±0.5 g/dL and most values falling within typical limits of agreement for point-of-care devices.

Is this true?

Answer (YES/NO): NO